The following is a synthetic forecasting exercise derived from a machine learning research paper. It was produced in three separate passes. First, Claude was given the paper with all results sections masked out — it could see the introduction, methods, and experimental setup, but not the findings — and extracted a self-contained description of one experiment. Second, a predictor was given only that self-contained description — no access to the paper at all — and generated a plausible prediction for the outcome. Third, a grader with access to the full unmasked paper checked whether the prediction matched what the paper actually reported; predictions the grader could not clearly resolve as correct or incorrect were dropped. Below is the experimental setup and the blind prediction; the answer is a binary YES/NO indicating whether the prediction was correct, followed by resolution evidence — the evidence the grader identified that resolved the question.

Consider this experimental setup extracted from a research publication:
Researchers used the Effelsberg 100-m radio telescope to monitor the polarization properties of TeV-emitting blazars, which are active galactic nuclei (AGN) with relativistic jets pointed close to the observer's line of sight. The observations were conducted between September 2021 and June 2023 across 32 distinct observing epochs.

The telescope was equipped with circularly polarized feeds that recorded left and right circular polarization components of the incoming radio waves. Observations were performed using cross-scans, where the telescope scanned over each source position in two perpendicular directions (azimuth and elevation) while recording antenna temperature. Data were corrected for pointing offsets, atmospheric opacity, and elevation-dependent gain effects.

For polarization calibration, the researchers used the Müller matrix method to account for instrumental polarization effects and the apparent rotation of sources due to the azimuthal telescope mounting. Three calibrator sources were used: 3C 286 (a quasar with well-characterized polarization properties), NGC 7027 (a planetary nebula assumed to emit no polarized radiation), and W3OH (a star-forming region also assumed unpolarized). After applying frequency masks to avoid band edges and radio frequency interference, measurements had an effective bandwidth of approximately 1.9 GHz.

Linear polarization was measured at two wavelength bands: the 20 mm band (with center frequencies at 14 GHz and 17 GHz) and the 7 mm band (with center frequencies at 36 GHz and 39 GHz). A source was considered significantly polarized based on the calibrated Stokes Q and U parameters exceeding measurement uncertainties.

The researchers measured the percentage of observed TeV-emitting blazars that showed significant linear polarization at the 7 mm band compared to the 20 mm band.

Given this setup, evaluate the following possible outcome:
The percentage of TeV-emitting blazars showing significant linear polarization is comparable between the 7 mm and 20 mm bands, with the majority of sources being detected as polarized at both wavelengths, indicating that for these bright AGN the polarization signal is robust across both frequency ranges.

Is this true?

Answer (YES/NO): NO